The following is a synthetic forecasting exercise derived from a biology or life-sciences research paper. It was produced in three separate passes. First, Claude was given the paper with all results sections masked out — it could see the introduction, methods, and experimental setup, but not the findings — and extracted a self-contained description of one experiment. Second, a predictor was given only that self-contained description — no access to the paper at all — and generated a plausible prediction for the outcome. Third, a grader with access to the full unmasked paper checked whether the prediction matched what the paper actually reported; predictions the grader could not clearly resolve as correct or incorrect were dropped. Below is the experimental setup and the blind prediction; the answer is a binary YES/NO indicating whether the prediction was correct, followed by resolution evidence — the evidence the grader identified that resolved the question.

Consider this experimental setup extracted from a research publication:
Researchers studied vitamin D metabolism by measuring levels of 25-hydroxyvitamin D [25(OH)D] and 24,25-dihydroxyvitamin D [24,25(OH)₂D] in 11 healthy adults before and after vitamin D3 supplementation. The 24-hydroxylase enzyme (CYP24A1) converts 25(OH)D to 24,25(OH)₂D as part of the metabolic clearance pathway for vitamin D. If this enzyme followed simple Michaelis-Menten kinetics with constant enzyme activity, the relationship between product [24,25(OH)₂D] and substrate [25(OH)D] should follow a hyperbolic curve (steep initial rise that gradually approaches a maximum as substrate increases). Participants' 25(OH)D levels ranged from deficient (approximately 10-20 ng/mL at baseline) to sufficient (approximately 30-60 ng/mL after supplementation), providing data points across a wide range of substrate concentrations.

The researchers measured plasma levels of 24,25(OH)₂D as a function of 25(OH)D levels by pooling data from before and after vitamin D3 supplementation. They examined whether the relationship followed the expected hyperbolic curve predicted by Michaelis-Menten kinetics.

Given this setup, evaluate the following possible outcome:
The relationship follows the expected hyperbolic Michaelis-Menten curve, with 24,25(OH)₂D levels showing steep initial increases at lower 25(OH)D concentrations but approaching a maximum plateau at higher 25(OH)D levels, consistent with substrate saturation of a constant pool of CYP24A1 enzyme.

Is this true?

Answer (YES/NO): NO